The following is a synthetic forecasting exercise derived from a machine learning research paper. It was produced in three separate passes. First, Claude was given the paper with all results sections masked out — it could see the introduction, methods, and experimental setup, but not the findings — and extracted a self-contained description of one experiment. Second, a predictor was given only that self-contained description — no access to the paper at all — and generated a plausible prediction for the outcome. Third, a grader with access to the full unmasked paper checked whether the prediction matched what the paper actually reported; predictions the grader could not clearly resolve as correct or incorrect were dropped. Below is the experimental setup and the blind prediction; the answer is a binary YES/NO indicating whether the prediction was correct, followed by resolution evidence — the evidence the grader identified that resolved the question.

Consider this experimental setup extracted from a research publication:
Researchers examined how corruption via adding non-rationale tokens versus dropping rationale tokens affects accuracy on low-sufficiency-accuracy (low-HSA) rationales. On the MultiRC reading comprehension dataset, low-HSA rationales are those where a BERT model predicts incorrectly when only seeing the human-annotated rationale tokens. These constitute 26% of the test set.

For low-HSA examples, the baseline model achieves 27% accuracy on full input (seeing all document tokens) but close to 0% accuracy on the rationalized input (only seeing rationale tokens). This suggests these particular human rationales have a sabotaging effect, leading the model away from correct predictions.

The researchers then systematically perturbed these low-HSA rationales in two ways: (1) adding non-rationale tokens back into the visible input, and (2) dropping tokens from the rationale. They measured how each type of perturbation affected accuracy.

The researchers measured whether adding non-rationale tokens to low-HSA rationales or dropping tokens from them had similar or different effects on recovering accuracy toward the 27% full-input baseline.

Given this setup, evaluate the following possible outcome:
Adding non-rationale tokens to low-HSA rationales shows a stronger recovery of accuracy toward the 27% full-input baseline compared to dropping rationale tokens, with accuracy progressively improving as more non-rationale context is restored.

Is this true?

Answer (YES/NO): NO